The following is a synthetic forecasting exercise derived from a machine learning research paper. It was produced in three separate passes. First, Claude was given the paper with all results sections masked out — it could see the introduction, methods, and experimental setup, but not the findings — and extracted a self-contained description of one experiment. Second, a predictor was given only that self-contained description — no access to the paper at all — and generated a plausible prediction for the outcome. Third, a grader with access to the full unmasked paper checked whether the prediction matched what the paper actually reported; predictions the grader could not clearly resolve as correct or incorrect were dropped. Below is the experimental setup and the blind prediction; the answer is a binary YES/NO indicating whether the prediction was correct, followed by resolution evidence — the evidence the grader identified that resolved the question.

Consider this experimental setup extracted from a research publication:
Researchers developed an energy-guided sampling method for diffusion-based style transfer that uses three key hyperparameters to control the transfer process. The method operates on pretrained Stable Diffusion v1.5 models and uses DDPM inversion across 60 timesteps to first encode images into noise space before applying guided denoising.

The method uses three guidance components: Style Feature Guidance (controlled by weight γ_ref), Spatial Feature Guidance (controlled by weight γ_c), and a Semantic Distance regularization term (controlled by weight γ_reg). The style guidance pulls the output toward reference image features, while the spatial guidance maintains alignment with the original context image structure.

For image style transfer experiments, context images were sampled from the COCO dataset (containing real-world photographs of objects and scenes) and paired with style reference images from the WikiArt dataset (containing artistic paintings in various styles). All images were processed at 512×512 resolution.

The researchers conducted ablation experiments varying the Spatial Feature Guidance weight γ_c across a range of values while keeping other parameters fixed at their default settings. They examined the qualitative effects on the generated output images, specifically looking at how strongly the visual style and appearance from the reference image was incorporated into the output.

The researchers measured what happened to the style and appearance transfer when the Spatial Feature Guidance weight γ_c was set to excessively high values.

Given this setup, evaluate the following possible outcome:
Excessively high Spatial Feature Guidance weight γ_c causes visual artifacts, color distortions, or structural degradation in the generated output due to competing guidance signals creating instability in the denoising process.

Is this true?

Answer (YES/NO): NO